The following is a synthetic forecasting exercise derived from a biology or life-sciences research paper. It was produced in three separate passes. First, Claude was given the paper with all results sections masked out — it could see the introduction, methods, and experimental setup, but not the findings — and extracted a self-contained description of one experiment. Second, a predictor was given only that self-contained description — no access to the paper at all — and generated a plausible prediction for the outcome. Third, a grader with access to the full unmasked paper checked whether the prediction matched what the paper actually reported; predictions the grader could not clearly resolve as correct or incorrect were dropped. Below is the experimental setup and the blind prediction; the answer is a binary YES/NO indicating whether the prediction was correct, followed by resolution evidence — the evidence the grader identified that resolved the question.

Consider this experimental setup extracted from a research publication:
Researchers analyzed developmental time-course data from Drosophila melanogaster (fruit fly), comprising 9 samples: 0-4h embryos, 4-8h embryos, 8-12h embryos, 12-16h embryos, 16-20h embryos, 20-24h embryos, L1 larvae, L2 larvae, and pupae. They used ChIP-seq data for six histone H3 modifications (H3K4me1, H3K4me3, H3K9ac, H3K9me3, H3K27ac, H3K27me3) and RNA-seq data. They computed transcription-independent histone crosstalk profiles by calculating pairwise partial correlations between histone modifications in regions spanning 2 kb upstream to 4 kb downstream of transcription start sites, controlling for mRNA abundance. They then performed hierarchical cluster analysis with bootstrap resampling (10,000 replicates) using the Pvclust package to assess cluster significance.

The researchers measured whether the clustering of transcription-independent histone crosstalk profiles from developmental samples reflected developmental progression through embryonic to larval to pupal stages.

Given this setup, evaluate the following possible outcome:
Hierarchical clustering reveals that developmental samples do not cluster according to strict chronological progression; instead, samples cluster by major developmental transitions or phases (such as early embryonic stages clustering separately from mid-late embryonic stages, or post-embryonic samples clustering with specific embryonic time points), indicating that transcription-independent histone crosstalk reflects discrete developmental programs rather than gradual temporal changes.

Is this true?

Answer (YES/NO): NO